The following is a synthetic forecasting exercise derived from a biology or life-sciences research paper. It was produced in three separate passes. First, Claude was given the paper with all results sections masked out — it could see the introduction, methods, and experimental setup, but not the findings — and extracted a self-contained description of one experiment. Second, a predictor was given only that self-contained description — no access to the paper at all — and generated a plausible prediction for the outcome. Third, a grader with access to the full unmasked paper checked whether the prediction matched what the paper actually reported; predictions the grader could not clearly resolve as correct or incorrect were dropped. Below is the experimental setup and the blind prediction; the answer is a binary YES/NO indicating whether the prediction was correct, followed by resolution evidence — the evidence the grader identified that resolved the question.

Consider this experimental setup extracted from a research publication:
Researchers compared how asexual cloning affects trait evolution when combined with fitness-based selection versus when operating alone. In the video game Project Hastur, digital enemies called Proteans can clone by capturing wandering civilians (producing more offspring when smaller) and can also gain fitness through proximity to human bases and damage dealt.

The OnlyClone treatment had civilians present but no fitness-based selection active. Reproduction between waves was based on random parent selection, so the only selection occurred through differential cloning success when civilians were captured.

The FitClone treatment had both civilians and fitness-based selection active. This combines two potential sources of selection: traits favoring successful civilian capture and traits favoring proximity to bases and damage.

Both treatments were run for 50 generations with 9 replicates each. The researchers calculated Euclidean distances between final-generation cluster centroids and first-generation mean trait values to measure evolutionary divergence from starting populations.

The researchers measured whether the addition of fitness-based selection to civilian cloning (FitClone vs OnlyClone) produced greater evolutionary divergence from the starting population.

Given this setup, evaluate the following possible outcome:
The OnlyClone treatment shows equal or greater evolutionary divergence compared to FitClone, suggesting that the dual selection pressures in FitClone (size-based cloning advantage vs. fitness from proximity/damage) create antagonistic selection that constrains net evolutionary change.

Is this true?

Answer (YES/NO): NO